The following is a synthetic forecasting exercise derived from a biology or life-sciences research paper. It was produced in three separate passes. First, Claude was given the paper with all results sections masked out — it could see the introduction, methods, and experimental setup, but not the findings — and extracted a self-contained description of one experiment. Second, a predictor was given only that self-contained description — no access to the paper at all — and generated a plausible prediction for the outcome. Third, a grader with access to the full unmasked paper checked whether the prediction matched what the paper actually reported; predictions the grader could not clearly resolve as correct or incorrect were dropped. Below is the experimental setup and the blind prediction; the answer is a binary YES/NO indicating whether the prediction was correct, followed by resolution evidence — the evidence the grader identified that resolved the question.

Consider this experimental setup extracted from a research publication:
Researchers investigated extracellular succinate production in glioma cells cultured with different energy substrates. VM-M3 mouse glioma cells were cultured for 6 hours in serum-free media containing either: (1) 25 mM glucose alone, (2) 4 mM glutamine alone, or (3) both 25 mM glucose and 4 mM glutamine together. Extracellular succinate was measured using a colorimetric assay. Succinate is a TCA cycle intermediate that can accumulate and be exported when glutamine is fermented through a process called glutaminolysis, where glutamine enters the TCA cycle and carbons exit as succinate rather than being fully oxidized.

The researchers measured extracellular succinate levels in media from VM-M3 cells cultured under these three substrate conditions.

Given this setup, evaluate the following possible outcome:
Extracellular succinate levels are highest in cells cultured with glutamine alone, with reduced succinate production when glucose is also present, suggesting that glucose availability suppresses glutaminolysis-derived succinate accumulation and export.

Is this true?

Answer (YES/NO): NO